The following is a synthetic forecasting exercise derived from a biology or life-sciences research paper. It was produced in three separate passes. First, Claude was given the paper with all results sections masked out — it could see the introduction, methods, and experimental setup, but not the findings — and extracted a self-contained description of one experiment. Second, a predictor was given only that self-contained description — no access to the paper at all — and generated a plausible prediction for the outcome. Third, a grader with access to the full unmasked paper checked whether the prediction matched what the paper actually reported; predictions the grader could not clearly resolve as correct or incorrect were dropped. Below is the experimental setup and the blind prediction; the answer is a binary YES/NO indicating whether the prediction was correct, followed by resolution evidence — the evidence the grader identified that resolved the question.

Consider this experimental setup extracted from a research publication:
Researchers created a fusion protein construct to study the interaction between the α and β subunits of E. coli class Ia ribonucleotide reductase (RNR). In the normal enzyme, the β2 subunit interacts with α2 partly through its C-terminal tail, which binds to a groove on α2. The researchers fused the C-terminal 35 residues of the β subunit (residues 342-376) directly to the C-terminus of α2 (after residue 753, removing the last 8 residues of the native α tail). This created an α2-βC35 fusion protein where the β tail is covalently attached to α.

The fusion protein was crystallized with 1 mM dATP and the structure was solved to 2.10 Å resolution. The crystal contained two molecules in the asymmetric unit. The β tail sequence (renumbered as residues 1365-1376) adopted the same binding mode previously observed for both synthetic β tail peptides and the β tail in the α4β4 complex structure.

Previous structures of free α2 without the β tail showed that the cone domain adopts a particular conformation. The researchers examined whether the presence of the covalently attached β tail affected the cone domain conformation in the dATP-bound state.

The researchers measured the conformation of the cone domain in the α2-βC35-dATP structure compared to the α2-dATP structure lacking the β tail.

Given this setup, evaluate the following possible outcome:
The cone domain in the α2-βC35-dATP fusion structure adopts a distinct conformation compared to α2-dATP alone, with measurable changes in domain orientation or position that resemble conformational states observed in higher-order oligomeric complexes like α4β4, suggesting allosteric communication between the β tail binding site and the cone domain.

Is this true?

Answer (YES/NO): NO